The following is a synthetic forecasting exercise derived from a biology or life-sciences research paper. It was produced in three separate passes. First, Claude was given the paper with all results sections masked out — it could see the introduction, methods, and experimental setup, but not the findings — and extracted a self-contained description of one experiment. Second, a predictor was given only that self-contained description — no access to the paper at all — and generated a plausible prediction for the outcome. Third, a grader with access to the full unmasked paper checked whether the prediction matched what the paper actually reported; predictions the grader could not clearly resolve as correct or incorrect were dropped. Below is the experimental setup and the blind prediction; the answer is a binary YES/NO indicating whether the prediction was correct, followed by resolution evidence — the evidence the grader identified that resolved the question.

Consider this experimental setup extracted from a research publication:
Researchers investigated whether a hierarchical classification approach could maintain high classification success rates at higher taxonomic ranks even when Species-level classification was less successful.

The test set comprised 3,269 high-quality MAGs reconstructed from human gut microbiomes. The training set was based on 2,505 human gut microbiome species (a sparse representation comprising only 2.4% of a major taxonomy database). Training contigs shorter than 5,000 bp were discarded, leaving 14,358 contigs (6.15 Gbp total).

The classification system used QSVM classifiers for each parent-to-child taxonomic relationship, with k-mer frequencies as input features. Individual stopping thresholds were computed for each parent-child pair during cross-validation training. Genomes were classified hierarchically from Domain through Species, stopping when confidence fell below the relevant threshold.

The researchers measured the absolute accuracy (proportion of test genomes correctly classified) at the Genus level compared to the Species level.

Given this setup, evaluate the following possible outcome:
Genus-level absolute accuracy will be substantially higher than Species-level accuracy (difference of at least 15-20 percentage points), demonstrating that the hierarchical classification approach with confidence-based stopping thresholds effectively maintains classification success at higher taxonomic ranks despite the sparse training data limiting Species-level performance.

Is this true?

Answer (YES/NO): NO